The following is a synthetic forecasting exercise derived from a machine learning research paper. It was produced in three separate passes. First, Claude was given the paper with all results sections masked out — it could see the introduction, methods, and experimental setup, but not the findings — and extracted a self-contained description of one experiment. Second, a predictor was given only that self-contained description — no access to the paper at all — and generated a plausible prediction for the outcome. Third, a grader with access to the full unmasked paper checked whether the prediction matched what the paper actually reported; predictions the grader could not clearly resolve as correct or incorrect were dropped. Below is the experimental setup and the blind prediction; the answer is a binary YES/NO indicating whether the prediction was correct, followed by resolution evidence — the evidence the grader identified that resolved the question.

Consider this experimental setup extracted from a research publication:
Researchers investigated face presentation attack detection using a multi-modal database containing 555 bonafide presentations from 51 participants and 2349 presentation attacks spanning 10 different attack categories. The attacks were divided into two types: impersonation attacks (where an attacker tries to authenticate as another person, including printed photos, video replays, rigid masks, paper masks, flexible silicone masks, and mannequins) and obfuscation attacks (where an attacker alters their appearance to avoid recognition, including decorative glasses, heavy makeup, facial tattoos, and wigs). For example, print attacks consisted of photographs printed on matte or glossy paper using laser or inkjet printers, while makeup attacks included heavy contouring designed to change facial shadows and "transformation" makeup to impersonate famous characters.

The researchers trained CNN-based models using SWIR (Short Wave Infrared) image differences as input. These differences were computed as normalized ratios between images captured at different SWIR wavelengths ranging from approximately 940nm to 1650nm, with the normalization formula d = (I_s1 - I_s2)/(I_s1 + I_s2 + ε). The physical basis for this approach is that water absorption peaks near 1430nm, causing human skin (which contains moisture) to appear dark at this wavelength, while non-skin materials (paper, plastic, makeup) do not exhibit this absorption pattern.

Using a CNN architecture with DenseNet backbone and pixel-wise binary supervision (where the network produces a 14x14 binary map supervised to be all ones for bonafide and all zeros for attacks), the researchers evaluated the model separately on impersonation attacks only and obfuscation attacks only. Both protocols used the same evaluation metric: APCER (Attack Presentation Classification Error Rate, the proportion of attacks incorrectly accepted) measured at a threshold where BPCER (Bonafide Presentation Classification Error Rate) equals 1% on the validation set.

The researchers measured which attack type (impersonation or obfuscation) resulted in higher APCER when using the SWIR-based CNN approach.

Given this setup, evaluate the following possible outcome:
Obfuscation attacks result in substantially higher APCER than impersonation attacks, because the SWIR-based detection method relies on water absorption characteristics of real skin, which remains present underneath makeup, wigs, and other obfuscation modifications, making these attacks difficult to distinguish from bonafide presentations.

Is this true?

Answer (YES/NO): YES